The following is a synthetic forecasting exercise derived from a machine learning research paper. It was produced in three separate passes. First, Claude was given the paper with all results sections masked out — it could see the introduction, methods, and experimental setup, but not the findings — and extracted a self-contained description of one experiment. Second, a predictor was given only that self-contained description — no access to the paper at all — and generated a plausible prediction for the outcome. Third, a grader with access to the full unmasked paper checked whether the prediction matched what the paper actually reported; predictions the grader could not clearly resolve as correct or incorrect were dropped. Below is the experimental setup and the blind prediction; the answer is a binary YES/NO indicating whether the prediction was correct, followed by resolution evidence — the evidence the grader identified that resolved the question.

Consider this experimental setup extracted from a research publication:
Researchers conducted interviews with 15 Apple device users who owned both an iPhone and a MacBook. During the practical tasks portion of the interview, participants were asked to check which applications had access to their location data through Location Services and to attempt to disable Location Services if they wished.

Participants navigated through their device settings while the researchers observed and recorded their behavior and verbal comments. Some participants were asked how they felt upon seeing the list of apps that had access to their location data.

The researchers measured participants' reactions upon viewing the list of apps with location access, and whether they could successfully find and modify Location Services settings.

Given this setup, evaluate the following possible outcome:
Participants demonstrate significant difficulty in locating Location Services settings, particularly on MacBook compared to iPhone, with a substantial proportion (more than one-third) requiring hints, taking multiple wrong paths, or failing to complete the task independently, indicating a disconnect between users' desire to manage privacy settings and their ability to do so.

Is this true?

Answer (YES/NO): NO